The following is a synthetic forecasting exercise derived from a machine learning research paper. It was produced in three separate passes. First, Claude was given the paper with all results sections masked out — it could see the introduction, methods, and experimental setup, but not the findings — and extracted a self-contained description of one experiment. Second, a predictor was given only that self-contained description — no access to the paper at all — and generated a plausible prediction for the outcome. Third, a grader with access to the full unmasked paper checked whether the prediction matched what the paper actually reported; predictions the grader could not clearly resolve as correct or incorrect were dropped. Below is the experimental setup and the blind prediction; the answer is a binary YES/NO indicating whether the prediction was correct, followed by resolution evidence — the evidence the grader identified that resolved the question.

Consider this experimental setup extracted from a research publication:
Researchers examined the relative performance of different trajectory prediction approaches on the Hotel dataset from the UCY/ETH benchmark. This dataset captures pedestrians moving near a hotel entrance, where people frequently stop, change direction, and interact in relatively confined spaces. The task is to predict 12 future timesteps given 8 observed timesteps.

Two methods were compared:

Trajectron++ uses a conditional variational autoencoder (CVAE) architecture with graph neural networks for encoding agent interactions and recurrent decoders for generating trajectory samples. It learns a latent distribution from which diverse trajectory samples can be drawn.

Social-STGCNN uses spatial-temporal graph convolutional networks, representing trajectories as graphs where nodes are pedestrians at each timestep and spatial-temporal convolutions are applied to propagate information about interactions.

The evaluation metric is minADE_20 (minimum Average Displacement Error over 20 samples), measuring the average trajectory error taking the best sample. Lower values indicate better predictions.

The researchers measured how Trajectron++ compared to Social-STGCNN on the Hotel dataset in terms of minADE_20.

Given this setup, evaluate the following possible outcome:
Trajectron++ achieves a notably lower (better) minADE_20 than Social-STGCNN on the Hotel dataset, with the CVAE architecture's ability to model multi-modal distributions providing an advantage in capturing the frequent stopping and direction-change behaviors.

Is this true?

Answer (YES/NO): YES